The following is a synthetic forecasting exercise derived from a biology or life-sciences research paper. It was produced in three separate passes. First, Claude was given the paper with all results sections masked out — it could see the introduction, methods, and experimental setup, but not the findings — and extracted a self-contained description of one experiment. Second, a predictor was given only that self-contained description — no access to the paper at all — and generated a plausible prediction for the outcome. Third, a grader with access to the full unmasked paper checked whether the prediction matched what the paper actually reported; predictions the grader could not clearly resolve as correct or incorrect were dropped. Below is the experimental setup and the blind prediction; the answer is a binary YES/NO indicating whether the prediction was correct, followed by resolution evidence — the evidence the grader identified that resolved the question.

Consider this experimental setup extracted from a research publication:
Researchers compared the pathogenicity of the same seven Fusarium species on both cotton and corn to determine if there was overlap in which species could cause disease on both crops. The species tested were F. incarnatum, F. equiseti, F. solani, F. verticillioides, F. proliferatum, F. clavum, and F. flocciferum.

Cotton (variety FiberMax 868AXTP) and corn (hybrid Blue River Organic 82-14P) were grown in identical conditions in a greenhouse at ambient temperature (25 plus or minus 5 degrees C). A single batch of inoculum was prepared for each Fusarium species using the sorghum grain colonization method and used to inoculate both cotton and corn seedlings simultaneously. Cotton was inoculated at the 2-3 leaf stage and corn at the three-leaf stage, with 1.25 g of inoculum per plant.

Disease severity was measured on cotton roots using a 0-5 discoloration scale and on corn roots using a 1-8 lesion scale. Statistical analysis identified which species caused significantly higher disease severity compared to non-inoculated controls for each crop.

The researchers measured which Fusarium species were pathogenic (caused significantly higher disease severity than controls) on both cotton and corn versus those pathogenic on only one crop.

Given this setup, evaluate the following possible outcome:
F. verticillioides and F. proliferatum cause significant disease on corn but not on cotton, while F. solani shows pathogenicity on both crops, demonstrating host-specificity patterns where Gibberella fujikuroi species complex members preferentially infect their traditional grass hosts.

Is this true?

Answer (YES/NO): NO